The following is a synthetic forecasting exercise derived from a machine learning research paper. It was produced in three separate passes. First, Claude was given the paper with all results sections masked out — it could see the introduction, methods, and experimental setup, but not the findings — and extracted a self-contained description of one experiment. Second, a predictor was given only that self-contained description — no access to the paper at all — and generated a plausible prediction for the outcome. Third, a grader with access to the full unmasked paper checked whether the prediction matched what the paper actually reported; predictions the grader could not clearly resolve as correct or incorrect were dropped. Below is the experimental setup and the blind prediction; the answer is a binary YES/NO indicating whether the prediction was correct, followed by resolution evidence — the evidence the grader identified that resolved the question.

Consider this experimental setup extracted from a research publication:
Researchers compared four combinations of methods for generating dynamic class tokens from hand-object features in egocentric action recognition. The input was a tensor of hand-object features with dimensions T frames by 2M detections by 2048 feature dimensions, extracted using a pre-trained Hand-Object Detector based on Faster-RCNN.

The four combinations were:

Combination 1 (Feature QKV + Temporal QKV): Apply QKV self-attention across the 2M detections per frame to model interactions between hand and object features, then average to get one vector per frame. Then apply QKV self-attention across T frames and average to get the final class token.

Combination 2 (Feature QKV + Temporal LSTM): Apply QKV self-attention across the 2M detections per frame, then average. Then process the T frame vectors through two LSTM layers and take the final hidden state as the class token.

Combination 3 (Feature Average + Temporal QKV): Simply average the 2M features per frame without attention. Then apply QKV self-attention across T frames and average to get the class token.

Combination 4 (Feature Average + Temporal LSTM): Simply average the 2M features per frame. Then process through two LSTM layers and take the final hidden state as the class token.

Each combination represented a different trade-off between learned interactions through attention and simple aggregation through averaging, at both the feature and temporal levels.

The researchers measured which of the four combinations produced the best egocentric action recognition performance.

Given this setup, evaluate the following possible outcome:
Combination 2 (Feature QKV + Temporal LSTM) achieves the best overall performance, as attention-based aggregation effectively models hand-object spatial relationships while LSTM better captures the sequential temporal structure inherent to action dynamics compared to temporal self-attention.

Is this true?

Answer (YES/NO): NO